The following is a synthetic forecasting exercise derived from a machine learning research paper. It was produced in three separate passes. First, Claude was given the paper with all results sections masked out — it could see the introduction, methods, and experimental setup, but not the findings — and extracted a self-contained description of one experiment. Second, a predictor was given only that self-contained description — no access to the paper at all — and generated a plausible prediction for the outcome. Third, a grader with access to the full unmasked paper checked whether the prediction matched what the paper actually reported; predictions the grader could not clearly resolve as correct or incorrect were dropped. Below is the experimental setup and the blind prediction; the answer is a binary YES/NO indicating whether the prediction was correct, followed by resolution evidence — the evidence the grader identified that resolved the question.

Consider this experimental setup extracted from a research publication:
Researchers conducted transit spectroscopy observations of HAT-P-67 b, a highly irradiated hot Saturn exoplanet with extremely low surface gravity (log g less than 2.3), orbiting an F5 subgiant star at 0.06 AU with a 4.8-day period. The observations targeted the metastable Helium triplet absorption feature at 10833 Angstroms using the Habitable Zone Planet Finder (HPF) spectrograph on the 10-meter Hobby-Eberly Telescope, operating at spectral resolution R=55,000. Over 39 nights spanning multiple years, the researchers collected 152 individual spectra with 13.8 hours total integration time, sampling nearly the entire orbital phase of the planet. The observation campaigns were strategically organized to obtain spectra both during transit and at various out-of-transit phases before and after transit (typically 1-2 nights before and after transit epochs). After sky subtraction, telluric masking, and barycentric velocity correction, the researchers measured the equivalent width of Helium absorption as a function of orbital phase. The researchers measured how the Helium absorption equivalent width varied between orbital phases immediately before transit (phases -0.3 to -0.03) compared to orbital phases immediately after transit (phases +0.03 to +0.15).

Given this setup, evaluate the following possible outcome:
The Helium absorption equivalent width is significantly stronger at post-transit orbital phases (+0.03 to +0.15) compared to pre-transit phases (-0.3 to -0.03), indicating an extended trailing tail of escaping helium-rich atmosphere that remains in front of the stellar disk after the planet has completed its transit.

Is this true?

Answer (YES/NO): NO